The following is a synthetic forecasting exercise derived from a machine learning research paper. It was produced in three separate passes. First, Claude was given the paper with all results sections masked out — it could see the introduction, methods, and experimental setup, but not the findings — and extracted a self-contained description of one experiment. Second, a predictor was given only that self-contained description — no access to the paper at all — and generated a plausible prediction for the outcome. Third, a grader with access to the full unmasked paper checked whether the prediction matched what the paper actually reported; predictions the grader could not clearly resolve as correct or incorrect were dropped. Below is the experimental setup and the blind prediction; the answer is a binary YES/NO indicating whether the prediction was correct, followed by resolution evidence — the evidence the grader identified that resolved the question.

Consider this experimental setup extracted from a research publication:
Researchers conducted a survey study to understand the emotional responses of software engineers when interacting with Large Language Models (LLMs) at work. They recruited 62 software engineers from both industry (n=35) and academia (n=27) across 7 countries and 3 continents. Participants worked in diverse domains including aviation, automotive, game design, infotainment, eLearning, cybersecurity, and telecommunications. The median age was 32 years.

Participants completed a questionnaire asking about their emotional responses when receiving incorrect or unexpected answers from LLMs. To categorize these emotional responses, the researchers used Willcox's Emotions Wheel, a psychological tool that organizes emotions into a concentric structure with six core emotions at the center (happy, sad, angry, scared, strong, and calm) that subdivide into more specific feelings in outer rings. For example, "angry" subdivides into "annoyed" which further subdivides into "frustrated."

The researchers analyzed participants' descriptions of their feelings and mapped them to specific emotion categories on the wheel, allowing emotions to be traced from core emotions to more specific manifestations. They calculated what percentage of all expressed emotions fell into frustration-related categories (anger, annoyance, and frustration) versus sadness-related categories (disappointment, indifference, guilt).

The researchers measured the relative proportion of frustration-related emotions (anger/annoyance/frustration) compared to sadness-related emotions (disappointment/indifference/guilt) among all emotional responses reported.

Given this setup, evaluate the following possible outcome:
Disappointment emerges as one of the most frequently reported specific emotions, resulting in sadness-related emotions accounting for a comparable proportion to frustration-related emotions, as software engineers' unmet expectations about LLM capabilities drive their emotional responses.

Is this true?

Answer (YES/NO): NO